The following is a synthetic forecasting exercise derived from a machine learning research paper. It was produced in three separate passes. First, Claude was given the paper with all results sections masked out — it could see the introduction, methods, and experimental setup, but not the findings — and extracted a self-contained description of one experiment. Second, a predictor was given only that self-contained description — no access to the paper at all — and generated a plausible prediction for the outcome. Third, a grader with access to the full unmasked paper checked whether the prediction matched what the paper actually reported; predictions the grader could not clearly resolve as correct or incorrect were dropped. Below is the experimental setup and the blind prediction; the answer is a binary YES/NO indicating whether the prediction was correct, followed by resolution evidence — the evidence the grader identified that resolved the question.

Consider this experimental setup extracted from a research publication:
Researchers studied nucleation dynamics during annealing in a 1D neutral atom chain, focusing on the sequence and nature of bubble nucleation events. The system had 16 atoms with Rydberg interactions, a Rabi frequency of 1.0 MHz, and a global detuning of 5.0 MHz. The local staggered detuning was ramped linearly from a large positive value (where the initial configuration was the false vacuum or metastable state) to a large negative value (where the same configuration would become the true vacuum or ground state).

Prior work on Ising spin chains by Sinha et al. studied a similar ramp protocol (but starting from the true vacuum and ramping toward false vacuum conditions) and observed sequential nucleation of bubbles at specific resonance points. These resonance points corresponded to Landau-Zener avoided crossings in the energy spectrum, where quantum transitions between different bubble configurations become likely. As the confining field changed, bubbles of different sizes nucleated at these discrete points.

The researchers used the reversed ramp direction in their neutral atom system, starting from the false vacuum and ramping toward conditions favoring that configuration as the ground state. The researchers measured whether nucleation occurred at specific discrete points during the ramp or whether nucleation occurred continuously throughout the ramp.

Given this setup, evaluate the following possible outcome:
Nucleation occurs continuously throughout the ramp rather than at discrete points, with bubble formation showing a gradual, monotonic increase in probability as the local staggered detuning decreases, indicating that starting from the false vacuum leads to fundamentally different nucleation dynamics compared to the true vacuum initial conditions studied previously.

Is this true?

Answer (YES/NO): NO